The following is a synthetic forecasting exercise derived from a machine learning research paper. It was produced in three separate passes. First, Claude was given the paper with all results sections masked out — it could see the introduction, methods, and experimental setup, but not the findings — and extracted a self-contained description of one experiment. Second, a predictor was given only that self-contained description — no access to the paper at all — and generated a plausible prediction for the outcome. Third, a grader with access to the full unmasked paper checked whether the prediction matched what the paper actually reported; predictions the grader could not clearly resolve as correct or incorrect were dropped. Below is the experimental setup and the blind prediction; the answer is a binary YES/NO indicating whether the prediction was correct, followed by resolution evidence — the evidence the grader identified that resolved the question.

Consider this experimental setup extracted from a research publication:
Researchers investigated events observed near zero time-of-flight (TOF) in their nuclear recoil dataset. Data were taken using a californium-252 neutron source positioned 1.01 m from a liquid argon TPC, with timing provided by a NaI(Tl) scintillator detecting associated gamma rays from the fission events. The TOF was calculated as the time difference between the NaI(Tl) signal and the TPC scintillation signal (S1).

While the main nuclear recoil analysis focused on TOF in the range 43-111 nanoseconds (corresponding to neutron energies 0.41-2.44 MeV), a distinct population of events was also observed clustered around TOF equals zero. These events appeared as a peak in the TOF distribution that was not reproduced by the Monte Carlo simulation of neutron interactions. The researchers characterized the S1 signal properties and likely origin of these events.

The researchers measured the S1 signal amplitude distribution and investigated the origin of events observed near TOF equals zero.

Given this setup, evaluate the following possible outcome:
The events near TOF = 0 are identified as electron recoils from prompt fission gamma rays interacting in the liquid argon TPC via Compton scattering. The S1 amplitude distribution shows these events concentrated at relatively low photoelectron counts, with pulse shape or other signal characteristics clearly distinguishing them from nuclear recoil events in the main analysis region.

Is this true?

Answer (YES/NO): NO